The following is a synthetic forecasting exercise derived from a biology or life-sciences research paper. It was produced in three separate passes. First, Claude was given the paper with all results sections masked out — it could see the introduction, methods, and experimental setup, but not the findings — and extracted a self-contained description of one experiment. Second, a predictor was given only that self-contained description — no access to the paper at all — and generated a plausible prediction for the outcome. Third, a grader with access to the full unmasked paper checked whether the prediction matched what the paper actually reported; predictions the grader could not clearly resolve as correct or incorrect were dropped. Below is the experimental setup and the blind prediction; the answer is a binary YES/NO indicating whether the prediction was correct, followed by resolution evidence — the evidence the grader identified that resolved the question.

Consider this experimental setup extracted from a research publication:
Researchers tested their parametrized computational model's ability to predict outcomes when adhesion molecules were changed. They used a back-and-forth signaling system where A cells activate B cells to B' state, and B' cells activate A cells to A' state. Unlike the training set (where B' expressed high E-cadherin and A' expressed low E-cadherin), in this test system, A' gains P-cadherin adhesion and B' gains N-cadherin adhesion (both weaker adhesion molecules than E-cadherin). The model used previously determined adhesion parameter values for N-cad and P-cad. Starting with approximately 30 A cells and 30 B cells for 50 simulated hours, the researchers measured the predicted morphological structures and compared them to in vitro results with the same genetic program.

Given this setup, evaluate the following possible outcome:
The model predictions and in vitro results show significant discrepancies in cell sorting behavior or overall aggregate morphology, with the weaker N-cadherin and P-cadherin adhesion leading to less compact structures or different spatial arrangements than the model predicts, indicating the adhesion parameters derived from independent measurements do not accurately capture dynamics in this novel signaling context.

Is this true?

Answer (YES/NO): NO